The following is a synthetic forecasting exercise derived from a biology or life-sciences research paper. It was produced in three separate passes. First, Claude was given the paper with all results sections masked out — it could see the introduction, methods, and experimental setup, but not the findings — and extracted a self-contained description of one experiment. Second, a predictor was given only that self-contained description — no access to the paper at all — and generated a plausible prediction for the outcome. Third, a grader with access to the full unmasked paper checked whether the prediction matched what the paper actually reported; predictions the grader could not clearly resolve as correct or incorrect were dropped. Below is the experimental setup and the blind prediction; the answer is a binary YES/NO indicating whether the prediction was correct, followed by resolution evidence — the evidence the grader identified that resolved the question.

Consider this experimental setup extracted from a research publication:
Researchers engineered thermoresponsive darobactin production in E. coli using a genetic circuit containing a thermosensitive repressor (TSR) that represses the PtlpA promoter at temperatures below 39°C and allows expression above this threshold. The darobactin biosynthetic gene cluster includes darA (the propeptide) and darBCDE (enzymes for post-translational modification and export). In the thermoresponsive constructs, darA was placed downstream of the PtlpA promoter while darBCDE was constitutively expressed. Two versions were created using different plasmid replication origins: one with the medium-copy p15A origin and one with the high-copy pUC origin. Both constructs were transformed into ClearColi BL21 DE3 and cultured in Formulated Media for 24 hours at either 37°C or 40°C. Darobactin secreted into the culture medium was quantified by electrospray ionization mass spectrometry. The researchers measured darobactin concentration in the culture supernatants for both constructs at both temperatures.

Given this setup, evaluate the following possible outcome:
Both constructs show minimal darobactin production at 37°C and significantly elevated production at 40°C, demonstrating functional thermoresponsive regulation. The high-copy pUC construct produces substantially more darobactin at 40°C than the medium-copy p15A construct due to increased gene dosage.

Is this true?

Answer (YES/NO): NO